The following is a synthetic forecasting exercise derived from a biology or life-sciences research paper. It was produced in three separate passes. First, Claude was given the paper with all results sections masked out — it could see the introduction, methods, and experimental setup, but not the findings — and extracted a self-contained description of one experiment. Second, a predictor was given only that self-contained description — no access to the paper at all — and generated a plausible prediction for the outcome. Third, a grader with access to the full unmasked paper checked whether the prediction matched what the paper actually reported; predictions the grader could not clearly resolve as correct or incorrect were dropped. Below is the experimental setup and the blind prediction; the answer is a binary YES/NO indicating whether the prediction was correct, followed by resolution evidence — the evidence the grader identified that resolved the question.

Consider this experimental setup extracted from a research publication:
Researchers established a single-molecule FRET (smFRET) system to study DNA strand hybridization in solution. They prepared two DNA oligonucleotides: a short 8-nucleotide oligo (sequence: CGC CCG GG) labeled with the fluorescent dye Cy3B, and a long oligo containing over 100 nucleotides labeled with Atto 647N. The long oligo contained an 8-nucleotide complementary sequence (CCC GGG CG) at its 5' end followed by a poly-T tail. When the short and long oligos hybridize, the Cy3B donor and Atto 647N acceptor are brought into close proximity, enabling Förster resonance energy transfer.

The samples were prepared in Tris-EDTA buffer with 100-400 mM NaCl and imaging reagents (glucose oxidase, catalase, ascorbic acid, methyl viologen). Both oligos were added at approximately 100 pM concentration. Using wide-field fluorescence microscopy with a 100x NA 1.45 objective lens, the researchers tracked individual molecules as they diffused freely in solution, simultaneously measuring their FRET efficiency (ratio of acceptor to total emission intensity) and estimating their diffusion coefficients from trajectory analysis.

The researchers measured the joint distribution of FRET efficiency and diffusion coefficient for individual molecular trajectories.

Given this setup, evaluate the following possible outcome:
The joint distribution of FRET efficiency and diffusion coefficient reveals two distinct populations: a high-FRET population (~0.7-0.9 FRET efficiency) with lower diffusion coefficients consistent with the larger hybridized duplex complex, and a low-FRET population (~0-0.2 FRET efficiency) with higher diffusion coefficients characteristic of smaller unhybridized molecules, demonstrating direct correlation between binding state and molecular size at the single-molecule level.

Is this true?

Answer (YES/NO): YES